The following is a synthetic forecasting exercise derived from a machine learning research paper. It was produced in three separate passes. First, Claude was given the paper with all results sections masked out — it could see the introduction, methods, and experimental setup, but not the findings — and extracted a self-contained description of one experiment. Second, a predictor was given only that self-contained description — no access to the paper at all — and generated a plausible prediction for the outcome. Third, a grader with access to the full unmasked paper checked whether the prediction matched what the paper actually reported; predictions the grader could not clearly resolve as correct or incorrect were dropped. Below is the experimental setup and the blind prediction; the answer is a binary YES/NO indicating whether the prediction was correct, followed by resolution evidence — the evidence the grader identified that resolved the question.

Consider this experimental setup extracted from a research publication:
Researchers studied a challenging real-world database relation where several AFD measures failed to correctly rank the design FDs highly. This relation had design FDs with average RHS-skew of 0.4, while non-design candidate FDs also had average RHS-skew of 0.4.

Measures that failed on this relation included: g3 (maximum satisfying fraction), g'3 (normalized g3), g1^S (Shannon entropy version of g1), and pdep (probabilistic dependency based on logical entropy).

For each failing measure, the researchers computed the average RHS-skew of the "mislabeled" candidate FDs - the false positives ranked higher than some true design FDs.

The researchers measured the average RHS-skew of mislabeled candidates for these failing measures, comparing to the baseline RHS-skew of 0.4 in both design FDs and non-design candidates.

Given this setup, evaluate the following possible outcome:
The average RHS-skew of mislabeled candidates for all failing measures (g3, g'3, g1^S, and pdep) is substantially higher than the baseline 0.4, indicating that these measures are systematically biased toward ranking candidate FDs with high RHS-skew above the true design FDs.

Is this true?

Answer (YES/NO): YES